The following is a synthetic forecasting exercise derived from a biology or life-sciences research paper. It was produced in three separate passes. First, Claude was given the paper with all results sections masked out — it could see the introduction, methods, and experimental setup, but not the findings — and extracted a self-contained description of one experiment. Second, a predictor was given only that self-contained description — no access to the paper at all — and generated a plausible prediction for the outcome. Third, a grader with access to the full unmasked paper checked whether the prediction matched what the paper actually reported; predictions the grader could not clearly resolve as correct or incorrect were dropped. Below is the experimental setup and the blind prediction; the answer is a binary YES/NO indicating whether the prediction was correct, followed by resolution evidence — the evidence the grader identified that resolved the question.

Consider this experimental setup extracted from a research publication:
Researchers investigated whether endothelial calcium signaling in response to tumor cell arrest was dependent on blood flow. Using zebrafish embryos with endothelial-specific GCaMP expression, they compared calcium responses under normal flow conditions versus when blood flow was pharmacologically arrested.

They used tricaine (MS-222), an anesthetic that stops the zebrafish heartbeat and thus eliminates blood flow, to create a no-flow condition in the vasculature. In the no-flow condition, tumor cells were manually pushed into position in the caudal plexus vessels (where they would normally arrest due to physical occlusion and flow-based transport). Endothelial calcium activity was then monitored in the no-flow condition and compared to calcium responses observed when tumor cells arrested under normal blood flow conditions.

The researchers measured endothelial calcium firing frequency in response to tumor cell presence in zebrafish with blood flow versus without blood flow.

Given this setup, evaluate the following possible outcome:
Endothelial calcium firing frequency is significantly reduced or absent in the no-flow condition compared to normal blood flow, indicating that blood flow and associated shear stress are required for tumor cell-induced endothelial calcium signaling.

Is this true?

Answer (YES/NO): NO